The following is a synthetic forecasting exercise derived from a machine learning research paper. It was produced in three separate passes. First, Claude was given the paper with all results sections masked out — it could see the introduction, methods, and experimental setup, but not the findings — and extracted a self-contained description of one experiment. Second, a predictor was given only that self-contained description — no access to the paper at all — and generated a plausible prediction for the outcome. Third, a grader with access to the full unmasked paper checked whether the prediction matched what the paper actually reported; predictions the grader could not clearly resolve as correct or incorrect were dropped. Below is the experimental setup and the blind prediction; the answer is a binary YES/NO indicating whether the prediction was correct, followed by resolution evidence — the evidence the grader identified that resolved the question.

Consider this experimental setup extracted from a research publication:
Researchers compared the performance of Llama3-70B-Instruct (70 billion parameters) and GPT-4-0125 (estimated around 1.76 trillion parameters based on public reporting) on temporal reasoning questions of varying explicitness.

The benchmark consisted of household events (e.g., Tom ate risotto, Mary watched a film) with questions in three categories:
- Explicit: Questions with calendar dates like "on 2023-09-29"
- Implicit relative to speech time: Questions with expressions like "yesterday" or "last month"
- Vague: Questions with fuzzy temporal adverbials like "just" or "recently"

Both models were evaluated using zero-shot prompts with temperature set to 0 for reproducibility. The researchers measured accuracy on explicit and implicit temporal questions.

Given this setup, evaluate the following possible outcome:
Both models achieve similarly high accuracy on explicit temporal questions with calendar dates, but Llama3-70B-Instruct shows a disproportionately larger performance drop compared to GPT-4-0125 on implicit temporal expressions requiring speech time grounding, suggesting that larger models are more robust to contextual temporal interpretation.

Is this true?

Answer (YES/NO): NO